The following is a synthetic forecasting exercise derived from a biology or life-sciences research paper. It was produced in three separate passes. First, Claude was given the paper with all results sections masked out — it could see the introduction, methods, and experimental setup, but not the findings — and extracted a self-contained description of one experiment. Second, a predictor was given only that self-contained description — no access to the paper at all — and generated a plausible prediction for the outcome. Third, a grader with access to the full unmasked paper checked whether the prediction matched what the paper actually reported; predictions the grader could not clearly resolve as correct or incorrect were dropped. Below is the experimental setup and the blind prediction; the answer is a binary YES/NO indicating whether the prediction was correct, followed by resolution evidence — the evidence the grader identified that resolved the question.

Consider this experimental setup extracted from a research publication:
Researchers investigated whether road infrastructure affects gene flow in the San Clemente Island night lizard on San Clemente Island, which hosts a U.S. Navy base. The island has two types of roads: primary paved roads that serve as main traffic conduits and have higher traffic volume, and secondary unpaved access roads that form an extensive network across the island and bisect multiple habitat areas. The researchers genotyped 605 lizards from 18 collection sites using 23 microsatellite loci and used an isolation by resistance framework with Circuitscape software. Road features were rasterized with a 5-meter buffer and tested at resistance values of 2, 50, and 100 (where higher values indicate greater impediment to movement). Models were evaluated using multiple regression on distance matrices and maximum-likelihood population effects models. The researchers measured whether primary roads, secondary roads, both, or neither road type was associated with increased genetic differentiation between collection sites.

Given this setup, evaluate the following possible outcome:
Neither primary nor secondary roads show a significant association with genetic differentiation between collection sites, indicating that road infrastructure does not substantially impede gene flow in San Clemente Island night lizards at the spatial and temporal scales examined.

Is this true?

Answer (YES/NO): NO